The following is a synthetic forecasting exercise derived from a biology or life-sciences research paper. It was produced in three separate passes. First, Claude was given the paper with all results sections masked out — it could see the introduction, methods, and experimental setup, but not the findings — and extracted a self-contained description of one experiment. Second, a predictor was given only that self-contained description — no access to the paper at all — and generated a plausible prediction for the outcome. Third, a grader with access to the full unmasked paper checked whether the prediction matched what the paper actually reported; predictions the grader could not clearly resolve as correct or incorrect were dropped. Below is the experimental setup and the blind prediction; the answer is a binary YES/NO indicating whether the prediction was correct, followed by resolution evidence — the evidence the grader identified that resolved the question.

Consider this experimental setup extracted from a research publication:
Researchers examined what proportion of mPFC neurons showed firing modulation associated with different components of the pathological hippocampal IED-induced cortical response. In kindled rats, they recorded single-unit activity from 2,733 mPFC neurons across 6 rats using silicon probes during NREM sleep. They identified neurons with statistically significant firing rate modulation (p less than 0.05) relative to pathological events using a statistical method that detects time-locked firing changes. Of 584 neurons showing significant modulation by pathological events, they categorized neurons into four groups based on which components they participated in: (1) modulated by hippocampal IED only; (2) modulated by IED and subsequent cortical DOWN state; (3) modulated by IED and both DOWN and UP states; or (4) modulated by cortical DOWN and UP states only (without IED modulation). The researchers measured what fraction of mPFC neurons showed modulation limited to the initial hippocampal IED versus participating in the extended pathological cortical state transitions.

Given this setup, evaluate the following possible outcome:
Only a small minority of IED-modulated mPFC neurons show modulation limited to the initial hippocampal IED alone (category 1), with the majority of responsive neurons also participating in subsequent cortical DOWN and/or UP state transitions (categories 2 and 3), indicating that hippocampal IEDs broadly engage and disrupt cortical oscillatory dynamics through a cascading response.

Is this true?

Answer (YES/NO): NO